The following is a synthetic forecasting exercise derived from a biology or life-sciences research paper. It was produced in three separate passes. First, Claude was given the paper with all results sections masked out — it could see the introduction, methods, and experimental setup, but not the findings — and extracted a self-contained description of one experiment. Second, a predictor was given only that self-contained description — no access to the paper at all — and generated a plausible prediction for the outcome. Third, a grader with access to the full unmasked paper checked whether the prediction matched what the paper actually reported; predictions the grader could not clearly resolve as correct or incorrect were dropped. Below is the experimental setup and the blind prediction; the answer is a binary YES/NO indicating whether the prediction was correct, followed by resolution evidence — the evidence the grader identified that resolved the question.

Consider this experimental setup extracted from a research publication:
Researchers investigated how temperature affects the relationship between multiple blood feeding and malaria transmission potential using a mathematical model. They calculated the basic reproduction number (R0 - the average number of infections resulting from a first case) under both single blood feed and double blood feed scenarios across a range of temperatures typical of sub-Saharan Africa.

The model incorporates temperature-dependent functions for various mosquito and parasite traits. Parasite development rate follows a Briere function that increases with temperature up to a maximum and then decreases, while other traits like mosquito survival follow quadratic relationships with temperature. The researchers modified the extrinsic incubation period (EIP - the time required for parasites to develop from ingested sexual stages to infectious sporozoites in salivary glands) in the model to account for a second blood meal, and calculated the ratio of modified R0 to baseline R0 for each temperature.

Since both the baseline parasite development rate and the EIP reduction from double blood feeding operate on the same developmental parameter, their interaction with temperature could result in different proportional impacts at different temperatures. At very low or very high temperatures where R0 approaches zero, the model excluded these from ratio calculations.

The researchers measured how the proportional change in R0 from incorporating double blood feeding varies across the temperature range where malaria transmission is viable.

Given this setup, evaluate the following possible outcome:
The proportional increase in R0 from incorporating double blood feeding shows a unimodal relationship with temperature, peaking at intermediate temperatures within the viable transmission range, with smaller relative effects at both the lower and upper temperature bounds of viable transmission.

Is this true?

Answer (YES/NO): NO